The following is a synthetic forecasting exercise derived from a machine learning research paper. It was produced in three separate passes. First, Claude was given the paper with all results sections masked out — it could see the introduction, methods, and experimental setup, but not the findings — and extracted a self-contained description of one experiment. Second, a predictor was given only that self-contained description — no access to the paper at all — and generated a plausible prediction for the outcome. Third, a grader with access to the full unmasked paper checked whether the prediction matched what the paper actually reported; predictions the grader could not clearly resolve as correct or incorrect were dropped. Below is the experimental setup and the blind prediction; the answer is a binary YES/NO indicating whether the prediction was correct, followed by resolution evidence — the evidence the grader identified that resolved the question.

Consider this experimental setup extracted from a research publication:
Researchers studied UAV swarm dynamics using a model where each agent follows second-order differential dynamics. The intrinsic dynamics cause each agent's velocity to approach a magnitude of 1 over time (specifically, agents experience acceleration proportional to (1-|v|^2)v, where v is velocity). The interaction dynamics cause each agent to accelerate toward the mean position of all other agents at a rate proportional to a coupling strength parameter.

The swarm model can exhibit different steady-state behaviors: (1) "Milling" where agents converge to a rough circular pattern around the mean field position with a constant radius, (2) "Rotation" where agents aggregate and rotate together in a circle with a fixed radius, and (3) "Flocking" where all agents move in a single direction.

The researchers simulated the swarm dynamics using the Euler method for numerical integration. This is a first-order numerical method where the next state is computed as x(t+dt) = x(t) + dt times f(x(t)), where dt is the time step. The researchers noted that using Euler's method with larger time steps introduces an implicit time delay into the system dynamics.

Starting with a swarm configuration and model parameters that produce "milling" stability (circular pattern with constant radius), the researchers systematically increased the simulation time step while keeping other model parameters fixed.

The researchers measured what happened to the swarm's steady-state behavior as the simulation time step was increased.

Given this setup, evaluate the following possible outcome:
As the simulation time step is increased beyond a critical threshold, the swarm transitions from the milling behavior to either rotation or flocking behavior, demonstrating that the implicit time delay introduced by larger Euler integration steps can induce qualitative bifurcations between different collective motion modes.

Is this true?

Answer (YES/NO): YES